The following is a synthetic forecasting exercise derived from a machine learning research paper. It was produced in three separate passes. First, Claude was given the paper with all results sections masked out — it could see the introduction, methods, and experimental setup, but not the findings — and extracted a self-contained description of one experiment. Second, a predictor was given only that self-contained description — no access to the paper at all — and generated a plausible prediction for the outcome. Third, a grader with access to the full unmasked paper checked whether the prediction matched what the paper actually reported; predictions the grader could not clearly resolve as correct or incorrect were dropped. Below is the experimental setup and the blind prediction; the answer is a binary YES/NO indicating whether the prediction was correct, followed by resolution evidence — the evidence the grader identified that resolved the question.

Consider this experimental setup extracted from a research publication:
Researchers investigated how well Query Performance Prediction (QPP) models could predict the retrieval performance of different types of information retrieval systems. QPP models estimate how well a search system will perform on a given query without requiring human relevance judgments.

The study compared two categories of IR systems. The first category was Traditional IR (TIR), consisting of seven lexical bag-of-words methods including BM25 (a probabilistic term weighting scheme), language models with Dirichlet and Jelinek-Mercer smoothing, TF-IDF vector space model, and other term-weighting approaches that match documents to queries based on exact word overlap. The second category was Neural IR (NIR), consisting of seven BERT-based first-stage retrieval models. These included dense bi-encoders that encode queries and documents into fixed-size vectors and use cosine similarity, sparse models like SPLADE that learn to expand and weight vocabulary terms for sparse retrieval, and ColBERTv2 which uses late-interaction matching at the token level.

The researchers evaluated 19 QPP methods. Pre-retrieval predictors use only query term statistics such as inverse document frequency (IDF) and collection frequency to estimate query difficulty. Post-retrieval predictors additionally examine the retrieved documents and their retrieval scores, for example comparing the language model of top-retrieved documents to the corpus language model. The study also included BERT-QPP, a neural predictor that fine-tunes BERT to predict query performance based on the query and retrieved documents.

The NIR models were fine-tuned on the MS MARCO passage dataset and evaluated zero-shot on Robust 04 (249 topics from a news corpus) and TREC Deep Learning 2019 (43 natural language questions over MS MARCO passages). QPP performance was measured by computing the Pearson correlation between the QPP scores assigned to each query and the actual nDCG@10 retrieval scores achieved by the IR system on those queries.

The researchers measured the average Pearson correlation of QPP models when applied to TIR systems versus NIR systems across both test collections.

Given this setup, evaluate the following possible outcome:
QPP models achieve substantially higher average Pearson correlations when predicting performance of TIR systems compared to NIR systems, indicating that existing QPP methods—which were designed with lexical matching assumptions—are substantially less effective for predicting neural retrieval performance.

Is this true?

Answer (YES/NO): YES